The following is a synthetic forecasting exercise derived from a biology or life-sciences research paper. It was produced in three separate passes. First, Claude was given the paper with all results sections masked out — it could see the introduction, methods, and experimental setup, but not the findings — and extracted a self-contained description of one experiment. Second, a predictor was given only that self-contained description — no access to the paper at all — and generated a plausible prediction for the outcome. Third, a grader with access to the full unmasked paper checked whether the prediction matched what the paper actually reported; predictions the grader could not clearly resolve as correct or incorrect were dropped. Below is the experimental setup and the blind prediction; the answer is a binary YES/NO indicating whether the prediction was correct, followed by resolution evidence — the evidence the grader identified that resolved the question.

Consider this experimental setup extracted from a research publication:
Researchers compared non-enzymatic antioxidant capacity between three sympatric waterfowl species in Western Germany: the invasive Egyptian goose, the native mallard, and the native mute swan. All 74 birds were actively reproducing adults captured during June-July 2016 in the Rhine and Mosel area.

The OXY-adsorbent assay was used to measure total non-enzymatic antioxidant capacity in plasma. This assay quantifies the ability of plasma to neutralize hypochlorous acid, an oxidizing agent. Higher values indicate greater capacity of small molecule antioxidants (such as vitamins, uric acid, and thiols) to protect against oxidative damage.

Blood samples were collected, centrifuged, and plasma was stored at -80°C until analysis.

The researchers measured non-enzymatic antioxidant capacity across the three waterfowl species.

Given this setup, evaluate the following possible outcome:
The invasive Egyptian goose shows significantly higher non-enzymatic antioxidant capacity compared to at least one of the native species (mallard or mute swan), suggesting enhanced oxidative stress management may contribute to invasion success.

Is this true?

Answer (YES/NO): NO